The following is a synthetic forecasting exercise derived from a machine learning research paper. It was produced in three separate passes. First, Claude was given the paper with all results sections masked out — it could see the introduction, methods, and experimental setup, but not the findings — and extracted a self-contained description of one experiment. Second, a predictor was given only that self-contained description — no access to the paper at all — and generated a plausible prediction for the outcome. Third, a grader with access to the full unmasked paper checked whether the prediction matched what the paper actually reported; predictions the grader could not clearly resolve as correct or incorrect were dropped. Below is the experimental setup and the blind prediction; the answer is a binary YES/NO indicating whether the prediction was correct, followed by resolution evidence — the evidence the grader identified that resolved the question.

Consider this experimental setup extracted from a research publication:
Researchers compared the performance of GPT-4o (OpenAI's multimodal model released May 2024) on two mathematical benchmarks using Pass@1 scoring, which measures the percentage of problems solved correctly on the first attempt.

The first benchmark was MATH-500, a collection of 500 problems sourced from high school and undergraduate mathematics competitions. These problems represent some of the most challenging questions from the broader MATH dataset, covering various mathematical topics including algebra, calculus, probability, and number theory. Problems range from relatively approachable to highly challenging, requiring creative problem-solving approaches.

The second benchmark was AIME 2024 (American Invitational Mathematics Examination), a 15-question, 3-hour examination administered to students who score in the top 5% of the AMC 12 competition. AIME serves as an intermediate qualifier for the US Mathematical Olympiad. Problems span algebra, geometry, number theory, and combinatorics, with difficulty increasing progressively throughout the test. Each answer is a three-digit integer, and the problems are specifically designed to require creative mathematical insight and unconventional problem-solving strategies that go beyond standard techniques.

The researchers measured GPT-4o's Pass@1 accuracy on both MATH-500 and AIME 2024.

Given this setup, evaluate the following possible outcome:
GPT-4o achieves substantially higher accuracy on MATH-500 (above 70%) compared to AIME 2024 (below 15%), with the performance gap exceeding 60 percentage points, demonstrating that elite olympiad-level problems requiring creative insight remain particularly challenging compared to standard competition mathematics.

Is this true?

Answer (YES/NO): YES